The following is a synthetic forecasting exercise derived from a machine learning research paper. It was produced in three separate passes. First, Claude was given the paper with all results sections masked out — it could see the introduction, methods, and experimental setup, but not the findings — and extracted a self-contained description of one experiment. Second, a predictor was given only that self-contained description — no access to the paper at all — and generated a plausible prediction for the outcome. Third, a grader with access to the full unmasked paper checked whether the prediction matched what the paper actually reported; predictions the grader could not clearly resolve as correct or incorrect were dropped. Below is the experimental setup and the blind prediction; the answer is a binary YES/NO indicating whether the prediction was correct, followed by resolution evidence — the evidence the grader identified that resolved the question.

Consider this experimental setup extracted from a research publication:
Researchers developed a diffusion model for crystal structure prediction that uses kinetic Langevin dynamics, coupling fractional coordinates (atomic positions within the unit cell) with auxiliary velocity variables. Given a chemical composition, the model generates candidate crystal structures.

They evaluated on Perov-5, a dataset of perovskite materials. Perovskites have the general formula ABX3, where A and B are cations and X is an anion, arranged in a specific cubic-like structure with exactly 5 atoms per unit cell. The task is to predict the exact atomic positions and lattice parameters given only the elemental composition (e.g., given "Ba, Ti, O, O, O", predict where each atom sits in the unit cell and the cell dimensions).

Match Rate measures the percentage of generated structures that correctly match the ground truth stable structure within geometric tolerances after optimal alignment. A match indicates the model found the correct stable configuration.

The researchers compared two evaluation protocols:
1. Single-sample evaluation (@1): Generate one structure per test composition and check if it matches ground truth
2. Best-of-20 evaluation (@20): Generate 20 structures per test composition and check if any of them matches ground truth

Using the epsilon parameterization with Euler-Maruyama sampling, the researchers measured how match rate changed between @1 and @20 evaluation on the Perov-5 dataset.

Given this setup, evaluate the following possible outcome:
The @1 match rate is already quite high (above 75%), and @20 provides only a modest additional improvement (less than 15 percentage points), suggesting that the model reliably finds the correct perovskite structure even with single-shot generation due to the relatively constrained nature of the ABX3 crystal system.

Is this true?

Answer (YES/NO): NO